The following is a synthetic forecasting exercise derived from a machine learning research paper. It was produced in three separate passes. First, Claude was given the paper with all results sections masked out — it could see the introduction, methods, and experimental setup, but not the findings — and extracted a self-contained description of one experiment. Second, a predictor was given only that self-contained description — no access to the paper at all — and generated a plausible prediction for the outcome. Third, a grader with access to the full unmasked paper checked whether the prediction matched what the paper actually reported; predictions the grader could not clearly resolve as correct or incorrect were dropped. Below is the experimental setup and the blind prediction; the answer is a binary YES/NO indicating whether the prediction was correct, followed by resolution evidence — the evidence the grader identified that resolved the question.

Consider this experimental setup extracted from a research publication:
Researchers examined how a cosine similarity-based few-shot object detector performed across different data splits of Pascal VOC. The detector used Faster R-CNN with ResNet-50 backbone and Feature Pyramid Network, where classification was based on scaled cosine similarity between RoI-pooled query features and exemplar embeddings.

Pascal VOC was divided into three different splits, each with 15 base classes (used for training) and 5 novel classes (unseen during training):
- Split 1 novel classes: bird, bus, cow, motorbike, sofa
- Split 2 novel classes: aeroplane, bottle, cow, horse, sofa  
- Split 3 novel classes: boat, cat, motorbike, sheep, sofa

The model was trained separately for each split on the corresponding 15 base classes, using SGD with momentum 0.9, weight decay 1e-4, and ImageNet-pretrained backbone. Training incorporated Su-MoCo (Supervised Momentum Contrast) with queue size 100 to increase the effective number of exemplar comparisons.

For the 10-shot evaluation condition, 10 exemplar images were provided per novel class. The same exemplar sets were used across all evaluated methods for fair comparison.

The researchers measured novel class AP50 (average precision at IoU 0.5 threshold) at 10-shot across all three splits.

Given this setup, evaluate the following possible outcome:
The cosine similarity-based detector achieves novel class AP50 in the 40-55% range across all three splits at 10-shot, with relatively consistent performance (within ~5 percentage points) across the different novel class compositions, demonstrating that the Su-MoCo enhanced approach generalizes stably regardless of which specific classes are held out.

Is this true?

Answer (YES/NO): NO